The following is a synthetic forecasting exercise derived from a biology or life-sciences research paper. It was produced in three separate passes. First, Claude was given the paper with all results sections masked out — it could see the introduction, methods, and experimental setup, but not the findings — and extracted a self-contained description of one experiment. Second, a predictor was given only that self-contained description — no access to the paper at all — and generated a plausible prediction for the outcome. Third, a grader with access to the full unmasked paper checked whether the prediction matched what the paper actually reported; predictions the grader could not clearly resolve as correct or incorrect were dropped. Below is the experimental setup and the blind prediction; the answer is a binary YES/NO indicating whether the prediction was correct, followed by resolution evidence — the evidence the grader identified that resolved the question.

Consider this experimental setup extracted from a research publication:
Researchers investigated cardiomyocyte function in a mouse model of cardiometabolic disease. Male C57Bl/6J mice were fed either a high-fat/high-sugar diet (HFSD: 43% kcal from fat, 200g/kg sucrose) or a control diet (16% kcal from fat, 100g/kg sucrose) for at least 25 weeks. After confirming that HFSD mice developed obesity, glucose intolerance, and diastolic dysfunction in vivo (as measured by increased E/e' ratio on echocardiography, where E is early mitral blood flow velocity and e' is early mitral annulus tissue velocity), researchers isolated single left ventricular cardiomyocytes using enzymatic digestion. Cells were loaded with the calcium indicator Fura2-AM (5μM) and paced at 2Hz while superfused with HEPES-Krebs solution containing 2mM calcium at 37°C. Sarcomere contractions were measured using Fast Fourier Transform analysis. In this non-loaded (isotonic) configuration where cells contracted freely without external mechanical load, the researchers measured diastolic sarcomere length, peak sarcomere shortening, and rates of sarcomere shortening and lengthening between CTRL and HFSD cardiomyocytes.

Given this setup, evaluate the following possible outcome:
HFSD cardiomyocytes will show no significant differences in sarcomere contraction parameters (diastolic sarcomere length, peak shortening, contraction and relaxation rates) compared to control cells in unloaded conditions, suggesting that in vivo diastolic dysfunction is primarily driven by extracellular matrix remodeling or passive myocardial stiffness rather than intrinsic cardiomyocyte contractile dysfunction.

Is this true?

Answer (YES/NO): NO